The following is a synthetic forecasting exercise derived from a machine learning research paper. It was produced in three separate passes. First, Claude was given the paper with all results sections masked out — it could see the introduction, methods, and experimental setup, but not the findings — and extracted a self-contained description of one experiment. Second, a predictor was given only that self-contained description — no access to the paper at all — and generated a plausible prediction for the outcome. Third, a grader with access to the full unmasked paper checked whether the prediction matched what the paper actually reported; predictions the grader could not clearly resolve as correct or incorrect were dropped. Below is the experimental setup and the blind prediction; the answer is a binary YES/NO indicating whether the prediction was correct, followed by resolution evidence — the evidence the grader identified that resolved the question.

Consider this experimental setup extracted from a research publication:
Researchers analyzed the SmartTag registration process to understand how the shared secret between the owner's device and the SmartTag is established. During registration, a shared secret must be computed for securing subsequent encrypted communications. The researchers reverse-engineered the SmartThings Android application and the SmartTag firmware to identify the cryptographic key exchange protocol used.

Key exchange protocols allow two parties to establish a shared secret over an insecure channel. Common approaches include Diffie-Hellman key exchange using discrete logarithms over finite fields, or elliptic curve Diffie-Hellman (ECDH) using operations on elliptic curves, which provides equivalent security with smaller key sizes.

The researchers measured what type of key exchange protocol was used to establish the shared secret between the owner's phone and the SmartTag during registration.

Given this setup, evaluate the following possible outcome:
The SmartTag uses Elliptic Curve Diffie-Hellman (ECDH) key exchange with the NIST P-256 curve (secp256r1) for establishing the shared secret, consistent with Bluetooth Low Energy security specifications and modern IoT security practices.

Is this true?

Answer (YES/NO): NO